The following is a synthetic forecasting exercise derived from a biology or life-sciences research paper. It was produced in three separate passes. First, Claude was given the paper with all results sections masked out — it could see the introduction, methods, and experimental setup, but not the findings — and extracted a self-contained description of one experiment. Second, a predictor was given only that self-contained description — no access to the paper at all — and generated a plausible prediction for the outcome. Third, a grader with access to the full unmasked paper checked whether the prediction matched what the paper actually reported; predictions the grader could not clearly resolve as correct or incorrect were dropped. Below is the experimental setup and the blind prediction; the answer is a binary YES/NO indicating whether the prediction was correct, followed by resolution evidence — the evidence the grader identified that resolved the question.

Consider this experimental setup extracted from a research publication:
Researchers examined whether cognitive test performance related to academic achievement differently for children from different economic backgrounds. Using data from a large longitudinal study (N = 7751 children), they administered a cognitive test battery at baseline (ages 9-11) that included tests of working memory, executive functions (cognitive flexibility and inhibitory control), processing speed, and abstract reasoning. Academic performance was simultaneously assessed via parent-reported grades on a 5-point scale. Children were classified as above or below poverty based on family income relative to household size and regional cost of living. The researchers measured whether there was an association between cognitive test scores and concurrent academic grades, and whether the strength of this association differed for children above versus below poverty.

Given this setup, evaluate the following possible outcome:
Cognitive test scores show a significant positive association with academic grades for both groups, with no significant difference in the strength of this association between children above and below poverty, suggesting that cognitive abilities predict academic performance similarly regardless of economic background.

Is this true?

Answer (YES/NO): NO